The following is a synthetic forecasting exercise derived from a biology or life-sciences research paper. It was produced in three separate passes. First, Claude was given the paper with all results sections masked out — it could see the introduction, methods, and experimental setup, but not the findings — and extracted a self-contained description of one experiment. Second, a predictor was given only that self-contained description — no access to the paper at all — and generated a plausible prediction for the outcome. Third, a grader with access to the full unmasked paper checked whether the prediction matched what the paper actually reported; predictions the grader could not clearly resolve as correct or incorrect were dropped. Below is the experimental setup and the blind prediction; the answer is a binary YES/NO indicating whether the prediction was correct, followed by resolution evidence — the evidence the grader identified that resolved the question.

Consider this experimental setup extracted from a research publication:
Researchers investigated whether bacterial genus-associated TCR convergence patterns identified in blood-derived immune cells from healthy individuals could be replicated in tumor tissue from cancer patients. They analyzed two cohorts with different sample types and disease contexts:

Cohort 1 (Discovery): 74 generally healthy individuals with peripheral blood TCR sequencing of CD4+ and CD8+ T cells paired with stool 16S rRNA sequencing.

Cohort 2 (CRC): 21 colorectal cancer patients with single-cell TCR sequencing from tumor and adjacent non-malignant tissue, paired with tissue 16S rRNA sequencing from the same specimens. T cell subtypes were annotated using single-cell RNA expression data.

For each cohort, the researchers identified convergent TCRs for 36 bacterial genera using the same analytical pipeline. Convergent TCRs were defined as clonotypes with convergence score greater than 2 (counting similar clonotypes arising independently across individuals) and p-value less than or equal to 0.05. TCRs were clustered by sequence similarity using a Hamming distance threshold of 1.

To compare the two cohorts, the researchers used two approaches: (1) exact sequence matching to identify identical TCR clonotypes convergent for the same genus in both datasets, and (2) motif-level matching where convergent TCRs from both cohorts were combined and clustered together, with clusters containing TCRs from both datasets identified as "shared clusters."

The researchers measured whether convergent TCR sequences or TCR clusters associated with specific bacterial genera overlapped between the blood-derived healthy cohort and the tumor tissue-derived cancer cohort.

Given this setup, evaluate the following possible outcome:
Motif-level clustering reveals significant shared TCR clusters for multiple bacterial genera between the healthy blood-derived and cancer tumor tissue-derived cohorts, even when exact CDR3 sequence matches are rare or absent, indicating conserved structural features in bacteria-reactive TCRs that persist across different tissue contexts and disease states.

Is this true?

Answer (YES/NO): YES